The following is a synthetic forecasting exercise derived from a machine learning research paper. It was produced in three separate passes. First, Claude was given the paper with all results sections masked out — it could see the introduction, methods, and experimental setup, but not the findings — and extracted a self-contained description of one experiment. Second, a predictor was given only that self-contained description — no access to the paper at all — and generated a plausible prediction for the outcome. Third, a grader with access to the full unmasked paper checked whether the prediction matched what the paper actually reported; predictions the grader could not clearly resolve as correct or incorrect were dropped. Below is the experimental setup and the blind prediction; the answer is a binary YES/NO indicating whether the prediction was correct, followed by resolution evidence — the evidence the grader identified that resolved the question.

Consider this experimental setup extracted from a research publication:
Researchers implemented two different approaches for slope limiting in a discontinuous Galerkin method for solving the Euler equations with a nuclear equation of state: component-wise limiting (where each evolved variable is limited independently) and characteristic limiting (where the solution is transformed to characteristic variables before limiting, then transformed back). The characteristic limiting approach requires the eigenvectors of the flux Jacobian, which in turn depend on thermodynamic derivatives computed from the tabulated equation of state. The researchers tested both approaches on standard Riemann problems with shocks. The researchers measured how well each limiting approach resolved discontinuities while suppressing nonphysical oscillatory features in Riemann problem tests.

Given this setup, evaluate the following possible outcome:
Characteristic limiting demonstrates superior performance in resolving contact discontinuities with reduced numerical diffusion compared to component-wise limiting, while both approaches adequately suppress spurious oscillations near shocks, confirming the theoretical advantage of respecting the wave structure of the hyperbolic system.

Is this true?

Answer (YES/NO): YES